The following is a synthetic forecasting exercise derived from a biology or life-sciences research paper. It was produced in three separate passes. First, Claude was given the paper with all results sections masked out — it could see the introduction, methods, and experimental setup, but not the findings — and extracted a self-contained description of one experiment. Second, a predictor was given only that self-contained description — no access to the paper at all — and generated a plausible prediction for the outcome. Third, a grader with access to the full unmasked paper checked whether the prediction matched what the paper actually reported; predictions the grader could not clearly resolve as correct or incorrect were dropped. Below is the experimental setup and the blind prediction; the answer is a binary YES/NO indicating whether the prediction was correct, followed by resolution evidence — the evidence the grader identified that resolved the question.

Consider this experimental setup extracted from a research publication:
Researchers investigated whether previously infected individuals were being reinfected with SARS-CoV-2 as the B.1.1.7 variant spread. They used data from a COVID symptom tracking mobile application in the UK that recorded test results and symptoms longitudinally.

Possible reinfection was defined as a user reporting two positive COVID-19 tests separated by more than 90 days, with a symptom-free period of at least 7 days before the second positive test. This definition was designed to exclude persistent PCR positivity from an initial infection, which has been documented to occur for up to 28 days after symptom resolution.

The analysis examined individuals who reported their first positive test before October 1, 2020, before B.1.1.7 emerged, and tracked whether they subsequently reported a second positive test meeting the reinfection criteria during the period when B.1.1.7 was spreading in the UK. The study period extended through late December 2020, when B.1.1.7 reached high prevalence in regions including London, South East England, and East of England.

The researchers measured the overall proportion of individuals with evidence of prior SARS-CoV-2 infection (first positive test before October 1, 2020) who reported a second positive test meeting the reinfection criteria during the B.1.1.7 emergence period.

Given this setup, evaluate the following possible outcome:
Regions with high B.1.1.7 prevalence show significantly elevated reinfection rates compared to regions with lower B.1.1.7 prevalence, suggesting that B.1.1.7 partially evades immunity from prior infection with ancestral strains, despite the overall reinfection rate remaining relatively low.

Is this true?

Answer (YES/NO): NO